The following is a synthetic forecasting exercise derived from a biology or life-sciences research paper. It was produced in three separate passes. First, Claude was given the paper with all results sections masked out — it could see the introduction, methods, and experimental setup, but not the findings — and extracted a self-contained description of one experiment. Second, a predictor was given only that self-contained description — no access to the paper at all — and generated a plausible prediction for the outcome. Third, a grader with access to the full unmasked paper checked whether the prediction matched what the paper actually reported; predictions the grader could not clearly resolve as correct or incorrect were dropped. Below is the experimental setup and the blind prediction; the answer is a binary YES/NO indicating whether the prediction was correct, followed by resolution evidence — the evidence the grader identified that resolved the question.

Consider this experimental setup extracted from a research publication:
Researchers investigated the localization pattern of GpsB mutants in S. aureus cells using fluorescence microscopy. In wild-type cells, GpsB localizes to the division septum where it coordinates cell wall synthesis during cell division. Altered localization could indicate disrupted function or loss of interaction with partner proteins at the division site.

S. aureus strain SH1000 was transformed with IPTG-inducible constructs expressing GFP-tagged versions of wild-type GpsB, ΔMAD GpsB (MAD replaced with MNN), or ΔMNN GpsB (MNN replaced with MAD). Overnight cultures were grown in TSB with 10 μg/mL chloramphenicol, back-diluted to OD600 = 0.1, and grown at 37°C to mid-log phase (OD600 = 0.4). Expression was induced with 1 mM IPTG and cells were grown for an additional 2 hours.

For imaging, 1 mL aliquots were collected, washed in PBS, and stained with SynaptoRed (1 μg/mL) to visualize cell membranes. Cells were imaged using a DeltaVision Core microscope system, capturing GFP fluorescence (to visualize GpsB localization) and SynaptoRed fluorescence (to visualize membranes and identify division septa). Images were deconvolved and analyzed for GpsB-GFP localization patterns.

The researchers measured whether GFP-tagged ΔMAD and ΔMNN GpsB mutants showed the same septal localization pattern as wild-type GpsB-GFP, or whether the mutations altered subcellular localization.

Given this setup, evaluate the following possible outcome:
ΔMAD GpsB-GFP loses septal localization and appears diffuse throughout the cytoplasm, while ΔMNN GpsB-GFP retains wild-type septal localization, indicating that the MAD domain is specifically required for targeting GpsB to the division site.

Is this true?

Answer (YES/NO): NO